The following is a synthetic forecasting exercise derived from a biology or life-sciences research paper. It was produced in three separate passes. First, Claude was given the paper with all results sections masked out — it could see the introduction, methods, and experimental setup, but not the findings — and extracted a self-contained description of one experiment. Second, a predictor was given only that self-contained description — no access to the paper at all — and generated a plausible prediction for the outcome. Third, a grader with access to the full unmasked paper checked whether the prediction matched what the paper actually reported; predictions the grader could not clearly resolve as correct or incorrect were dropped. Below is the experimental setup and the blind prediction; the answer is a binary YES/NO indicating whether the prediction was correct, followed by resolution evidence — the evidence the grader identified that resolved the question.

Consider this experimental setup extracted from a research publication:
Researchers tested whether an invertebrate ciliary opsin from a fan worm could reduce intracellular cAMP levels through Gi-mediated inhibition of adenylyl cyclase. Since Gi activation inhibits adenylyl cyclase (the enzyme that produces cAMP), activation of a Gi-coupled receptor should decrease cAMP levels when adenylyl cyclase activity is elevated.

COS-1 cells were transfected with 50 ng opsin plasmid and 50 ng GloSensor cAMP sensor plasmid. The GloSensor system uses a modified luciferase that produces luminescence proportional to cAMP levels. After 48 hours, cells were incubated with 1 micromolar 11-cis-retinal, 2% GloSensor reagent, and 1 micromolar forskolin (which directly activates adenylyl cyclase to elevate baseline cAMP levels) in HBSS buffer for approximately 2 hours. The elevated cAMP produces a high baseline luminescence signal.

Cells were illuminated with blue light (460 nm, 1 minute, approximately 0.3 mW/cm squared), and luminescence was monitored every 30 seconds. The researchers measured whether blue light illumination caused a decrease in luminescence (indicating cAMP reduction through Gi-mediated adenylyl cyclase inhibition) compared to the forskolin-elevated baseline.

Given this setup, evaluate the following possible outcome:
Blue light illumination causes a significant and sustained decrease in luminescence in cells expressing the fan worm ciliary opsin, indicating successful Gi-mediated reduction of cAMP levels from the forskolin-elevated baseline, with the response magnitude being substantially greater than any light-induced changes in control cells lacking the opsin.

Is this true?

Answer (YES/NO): YES